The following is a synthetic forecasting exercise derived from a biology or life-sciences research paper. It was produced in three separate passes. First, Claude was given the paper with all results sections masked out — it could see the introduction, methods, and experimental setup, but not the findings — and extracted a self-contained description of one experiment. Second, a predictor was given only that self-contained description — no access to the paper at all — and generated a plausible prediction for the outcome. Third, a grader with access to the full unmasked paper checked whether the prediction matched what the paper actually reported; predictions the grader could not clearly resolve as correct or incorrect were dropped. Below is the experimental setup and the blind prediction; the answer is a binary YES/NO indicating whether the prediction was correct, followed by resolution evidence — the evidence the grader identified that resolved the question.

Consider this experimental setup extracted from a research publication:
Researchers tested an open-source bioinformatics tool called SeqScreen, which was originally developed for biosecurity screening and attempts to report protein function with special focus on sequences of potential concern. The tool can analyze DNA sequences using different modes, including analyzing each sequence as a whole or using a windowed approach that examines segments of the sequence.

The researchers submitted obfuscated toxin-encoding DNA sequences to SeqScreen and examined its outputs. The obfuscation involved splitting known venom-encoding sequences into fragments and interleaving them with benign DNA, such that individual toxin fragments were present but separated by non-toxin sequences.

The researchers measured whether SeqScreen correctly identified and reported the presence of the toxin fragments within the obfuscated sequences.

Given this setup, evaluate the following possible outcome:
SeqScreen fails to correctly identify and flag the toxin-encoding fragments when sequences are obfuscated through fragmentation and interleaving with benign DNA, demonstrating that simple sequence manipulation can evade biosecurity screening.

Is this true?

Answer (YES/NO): YES